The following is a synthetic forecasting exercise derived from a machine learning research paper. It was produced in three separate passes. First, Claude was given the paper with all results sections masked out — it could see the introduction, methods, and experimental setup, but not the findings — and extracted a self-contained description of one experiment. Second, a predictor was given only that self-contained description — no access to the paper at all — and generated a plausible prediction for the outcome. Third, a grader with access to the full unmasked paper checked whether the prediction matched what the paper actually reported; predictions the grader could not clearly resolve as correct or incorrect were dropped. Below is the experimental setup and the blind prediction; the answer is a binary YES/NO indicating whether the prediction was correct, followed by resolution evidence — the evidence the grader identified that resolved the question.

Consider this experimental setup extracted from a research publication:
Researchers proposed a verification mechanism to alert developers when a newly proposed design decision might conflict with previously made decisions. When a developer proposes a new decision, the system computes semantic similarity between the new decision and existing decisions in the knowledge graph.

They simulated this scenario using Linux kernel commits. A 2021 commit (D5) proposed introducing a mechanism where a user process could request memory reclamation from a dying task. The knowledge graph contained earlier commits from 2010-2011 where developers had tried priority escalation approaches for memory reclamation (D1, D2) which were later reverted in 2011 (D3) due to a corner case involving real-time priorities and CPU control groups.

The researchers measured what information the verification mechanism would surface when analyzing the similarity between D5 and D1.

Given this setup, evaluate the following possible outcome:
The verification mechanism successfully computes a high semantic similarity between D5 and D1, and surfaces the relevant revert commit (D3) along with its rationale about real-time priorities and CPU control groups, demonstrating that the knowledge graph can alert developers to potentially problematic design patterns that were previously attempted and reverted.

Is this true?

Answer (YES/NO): NO